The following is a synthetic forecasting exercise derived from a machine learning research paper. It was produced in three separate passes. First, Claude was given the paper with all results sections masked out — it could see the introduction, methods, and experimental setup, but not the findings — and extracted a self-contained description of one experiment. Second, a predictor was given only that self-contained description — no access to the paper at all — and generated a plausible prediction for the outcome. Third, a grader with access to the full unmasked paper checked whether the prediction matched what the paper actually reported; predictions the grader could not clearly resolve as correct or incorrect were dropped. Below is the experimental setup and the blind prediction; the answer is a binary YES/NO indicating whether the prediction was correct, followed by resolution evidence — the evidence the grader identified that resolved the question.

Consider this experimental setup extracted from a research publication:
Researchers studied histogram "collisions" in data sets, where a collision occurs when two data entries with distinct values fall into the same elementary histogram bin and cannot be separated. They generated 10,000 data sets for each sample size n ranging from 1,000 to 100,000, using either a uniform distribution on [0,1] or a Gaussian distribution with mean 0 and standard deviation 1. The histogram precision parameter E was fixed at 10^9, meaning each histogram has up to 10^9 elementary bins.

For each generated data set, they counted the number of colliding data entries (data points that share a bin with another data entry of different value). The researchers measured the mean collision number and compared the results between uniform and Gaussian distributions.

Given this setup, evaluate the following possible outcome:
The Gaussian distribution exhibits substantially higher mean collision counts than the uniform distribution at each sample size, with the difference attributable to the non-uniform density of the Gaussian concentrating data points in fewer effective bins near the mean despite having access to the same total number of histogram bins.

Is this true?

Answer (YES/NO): YES